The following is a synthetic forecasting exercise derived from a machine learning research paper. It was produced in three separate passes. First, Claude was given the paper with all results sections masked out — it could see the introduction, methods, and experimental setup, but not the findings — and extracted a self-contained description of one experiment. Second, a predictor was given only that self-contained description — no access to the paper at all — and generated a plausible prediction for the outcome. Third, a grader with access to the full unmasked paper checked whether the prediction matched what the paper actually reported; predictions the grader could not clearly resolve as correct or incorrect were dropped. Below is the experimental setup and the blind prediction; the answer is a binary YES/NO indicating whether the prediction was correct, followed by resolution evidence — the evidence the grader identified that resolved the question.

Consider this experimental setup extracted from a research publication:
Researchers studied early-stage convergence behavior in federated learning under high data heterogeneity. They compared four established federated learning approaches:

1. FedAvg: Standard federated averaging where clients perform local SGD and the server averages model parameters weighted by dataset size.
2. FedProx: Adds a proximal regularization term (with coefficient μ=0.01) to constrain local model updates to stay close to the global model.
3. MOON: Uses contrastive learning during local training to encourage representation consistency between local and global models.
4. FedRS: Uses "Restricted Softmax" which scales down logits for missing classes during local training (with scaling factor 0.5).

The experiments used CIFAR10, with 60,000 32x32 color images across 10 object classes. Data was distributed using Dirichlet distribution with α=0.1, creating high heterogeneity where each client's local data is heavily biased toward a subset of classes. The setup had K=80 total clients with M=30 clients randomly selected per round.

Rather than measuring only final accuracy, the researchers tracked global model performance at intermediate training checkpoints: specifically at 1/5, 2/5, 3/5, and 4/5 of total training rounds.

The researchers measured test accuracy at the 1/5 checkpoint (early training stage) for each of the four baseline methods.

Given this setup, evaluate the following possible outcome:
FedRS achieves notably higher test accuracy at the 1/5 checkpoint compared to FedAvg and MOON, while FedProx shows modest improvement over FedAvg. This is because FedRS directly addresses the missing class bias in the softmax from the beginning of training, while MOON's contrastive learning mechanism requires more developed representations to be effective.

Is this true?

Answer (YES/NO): NO